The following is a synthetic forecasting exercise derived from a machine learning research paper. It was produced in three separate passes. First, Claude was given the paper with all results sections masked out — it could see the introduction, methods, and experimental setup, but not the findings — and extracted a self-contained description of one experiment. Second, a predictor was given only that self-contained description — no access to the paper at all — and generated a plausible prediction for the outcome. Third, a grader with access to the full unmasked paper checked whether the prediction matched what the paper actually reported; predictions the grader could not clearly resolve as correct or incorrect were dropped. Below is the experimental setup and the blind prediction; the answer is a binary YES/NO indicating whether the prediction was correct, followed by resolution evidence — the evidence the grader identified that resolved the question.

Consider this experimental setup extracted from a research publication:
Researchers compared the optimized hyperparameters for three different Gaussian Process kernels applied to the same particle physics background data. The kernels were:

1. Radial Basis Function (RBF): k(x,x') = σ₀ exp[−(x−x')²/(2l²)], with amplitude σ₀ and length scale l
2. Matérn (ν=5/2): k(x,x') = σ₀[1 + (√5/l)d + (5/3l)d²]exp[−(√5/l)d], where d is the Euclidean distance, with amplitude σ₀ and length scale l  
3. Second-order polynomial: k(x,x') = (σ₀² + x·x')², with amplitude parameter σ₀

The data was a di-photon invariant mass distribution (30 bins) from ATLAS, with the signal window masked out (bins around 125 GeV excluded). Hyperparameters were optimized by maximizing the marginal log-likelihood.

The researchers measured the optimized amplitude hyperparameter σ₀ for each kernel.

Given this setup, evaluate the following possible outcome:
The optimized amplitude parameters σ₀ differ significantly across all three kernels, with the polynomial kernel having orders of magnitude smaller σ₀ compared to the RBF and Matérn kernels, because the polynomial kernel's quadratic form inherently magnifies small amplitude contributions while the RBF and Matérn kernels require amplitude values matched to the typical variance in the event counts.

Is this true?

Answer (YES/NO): YES